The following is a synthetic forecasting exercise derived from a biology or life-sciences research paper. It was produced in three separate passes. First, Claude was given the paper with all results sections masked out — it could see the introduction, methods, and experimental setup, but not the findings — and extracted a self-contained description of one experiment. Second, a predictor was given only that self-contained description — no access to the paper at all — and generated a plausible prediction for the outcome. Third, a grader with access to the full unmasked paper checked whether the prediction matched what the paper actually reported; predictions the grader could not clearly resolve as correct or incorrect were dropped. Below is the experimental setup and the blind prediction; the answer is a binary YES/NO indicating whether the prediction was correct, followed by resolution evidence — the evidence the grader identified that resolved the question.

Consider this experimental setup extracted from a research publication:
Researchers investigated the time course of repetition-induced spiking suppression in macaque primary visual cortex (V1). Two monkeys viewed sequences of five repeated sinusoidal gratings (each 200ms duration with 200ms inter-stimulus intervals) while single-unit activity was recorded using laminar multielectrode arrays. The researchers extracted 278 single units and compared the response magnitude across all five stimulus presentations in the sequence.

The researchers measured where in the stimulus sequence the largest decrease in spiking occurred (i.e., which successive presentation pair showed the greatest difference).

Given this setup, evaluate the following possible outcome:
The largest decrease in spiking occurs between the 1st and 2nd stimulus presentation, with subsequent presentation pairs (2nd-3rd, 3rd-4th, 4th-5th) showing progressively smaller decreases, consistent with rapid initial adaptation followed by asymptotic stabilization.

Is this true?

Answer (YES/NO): YES